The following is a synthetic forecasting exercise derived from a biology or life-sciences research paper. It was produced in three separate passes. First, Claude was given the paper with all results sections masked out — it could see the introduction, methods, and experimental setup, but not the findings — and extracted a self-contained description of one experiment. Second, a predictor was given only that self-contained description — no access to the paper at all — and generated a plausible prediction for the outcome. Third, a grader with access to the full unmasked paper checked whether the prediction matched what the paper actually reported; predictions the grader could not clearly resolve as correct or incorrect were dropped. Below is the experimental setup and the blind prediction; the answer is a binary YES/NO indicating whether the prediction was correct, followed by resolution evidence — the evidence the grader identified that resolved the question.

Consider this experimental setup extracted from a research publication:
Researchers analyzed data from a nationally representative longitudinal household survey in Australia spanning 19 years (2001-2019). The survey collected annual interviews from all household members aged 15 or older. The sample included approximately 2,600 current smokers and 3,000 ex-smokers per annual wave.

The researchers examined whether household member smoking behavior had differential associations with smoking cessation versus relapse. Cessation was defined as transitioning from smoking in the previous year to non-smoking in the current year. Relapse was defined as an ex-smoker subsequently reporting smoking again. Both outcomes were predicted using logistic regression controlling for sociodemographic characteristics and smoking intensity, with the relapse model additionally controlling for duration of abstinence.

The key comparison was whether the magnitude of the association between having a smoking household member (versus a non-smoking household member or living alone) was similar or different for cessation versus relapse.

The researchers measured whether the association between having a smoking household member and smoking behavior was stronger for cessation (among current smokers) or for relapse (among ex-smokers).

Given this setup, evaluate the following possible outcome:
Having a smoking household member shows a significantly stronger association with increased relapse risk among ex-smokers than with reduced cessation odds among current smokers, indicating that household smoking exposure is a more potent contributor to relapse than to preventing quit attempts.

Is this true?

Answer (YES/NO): NO